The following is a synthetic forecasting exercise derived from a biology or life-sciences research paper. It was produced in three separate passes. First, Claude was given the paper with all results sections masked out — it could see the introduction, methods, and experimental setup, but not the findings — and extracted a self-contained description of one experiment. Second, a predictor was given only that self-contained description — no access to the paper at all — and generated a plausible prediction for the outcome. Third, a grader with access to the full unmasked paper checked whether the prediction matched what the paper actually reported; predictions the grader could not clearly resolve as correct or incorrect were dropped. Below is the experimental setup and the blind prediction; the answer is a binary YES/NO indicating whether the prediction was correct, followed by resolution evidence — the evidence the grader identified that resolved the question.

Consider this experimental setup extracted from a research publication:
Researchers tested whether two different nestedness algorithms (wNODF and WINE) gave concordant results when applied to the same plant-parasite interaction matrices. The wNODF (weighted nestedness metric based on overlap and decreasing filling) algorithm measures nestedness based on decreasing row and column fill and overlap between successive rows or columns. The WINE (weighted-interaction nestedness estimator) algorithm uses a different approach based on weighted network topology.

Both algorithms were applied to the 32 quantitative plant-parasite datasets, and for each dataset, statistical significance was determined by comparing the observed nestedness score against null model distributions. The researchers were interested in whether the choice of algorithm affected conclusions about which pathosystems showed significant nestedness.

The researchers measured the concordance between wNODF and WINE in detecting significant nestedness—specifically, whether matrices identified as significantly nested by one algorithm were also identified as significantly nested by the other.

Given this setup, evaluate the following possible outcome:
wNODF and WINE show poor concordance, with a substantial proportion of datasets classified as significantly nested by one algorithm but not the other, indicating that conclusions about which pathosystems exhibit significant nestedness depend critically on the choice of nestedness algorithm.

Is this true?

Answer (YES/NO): NO